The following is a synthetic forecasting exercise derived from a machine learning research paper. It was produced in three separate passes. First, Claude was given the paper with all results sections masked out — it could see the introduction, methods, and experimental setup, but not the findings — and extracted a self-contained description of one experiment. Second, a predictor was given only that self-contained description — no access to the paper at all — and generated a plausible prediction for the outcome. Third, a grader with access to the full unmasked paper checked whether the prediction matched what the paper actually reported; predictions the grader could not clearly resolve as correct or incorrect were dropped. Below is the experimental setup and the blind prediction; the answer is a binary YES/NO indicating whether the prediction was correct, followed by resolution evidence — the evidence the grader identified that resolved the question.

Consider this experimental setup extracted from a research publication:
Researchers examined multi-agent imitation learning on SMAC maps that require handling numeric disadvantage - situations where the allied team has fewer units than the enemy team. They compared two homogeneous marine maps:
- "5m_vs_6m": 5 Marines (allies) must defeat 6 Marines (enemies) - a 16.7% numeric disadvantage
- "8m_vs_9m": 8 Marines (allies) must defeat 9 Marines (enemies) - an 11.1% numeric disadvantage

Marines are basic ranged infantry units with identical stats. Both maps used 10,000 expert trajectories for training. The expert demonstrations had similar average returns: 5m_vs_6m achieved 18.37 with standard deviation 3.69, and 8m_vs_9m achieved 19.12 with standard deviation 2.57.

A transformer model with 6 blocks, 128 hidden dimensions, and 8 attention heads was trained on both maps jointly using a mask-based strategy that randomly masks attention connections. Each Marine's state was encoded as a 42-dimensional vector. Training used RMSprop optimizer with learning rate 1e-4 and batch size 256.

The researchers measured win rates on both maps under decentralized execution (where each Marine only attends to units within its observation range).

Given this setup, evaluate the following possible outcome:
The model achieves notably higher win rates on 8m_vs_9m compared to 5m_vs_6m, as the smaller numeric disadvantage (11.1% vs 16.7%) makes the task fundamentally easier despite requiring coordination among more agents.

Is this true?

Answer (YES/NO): NO